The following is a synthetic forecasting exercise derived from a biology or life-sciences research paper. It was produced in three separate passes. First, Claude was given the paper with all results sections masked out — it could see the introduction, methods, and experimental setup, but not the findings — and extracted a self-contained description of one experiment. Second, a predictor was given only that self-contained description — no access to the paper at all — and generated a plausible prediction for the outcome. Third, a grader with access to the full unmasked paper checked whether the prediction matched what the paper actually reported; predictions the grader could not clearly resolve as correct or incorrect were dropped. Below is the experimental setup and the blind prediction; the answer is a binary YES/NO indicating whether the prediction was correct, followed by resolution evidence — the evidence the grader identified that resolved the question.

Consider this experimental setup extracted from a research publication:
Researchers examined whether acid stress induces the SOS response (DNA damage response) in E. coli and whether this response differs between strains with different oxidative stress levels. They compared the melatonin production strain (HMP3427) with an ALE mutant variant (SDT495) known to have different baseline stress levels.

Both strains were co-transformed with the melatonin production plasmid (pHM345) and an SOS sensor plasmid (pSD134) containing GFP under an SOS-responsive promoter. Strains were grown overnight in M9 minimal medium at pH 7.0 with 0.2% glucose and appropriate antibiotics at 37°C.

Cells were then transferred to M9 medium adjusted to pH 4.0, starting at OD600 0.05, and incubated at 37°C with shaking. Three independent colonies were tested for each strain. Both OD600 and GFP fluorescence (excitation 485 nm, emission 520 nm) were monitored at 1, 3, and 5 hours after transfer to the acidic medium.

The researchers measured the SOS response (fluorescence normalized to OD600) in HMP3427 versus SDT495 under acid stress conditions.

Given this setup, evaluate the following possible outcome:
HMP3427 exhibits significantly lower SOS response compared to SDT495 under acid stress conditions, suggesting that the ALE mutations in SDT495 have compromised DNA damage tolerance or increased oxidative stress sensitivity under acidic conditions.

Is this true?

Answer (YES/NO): NO